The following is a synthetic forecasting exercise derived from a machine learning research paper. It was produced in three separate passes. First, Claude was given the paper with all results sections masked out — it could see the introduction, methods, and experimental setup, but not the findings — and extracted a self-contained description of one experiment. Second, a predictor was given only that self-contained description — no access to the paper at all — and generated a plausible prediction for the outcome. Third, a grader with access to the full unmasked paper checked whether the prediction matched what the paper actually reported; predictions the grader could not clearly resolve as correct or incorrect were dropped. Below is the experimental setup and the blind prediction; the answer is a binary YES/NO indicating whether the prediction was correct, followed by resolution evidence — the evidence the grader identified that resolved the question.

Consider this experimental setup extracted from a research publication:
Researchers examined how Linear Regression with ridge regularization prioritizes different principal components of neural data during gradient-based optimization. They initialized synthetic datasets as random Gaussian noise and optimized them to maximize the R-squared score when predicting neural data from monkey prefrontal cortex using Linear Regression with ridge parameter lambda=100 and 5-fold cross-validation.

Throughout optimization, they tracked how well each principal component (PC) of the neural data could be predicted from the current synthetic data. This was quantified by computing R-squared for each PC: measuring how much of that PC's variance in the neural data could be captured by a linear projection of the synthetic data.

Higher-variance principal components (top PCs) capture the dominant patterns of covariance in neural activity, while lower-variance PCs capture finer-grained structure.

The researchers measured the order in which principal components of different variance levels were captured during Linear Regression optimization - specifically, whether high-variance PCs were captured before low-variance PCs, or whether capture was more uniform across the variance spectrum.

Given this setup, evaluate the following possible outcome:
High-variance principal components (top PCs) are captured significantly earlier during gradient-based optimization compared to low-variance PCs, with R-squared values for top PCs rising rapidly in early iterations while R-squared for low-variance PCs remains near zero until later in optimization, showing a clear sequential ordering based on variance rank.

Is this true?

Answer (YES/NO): YES